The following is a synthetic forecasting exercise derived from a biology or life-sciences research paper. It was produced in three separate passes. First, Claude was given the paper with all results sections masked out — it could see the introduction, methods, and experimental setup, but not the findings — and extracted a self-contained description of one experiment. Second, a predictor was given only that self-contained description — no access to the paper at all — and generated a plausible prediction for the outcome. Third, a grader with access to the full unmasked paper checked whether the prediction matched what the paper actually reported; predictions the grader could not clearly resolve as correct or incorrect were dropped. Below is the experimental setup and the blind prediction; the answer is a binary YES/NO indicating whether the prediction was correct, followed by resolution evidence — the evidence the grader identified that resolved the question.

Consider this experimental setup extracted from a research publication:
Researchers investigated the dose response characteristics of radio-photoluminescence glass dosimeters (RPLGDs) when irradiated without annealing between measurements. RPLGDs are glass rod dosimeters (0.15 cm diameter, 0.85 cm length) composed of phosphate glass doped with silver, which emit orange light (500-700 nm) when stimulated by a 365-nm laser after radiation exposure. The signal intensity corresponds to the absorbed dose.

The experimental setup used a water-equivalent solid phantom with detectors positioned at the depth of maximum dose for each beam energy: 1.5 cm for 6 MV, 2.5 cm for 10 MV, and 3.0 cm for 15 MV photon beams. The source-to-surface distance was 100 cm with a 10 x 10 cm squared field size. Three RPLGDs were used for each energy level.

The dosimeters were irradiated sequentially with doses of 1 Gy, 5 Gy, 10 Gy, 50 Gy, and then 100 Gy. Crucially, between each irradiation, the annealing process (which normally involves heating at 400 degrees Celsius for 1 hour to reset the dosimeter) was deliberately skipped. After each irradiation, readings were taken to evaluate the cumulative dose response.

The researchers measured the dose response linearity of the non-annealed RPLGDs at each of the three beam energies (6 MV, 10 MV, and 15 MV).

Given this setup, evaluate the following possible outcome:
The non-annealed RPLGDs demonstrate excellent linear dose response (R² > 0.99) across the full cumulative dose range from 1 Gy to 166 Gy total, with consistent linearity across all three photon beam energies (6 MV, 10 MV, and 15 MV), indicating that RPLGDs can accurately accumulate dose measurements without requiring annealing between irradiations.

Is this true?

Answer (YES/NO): NO